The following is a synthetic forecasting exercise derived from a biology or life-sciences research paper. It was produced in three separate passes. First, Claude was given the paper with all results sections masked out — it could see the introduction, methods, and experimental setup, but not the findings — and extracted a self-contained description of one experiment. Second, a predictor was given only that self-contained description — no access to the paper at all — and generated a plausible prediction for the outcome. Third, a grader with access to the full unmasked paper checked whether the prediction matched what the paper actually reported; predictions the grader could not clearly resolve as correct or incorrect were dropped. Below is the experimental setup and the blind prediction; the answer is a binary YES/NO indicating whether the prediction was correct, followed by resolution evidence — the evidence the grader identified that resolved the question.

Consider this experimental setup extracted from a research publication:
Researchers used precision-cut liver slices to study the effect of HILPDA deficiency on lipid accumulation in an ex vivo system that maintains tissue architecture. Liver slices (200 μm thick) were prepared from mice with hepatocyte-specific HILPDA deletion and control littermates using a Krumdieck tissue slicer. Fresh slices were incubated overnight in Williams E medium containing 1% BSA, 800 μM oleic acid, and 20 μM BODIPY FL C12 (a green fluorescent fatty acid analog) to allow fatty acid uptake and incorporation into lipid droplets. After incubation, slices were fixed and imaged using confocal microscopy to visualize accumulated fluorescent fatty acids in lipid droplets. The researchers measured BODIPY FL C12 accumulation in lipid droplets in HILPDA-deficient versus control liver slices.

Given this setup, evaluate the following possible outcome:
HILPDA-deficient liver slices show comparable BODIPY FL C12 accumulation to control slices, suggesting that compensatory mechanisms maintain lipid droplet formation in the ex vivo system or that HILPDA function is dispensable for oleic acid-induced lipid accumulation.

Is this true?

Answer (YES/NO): NO